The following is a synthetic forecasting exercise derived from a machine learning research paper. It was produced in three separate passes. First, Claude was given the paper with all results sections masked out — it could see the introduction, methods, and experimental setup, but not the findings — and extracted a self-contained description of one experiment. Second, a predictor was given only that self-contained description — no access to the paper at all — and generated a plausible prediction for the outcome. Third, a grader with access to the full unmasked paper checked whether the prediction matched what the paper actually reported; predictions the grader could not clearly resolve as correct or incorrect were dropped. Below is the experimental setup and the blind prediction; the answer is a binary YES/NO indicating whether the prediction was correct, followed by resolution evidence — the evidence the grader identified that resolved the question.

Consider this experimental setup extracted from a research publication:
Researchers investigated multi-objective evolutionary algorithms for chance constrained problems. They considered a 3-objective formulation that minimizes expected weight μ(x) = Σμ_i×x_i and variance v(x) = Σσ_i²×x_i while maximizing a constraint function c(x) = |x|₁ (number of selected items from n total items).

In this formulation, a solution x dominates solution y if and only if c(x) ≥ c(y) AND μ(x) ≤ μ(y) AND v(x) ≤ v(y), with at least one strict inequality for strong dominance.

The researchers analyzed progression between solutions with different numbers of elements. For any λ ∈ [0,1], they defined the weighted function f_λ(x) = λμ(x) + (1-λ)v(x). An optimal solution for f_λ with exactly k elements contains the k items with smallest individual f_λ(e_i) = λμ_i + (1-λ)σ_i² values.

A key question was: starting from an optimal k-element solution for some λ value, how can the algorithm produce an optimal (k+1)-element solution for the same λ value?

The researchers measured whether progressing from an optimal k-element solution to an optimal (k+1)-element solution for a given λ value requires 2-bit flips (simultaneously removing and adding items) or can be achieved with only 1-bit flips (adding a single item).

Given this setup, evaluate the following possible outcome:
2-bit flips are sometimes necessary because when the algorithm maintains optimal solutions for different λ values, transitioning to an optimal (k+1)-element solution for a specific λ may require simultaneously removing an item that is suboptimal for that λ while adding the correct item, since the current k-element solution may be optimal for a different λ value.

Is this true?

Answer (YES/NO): NO